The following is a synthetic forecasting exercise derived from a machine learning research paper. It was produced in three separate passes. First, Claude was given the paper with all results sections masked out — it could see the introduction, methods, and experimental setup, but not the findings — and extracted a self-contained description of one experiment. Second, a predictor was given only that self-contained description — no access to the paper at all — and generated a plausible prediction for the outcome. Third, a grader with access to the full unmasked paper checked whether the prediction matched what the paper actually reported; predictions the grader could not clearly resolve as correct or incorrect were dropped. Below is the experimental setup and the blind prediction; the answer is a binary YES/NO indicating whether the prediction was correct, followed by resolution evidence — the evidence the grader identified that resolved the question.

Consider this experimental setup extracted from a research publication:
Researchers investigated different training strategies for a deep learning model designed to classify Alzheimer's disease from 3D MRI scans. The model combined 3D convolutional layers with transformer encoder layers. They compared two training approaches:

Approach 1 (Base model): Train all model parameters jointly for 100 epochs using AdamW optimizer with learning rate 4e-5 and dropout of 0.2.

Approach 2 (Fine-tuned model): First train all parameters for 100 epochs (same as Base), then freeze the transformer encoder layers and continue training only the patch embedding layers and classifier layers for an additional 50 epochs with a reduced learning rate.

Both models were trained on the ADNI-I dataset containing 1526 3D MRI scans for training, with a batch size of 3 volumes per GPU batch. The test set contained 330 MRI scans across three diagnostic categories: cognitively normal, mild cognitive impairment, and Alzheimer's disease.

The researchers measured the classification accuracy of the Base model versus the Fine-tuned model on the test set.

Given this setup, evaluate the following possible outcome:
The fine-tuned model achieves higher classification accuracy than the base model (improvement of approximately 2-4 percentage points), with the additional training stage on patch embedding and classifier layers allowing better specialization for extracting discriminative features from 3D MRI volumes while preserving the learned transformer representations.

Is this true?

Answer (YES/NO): NO